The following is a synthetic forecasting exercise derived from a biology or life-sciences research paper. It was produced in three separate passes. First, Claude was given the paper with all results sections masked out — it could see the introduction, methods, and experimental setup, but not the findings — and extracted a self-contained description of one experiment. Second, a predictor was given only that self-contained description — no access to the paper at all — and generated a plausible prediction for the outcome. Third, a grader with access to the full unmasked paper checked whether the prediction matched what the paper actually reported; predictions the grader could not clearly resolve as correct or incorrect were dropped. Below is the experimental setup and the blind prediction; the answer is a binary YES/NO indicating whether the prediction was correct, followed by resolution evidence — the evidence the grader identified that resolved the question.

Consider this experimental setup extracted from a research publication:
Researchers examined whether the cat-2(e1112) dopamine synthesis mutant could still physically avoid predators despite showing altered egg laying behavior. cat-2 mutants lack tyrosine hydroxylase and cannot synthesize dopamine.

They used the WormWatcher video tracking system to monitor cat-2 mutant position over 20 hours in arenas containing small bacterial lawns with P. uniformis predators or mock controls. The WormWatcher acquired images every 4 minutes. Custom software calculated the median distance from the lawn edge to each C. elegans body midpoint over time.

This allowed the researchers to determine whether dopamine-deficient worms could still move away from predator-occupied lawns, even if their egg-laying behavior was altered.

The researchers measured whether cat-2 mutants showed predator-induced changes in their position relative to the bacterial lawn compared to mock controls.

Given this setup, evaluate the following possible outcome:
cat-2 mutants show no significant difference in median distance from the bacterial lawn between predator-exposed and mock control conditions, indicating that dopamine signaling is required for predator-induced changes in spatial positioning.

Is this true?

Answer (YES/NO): NO